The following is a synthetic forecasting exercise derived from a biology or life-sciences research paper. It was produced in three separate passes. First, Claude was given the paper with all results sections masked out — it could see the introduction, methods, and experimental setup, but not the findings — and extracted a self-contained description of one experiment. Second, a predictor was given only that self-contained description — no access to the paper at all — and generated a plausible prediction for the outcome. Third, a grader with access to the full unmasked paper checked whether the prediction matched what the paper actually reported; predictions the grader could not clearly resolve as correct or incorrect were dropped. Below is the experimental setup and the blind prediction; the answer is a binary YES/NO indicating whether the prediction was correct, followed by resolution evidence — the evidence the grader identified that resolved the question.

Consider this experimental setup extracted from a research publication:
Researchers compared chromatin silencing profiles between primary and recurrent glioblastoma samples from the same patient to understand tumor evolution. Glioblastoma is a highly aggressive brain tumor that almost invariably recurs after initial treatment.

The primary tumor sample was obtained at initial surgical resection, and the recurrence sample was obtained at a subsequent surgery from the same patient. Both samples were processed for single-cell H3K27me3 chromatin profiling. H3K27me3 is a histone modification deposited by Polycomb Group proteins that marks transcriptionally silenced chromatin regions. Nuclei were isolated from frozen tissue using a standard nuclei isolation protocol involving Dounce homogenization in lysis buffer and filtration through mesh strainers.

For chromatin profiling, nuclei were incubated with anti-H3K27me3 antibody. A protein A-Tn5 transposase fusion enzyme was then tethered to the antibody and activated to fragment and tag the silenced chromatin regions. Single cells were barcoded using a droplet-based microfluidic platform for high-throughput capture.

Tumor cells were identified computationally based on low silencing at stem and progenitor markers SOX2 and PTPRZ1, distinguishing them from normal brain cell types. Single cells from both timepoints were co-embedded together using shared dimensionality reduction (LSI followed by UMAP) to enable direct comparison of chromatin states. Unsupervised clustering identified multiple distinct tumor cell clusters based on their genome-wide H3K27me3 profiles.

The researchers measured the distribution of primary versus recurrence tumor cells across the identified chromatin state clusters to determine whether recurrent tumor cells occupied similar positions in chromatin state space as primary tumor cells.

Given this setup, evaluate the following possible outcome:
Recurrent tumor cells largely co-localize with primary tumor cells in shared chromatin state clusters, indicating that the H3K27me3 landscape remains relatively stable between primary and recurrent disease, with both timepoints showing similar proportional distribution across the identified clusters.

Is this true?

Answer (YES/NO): NO